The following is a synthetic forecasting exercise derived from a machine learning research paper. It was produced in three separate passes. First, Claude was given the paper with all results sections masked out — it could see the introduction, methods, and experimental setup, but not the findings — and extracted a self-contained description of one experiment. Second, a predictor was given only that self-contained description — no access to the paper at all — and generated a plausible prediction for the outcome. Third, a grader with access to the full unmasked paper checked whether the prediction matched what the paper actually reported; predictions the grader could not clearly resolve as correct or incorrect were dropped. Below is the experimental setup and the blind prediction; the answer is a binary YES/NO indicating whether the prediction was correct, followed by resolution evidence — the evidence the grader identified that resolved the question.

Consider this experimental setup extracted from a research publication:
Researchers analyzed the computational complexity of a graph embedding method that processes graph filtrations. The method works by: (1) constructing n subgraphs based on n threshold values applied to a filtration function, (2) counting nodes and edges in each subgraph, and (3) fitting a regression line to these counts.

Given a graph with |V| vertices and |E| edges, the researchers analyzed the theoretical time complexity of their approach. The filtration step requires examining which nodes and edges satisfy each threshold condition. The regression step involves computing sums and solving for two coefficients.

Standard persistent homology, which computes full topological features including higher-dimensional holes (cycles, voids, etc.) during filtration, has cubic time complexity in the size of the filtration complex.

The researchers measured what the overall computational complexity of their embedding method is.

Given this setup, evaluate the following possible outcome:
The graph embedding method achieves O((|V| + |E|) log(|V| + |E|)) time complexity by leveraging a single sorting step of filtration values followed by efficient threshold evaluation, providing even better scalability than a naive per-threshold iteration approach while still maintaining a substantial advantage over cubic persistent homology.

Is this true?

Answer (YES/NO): NO